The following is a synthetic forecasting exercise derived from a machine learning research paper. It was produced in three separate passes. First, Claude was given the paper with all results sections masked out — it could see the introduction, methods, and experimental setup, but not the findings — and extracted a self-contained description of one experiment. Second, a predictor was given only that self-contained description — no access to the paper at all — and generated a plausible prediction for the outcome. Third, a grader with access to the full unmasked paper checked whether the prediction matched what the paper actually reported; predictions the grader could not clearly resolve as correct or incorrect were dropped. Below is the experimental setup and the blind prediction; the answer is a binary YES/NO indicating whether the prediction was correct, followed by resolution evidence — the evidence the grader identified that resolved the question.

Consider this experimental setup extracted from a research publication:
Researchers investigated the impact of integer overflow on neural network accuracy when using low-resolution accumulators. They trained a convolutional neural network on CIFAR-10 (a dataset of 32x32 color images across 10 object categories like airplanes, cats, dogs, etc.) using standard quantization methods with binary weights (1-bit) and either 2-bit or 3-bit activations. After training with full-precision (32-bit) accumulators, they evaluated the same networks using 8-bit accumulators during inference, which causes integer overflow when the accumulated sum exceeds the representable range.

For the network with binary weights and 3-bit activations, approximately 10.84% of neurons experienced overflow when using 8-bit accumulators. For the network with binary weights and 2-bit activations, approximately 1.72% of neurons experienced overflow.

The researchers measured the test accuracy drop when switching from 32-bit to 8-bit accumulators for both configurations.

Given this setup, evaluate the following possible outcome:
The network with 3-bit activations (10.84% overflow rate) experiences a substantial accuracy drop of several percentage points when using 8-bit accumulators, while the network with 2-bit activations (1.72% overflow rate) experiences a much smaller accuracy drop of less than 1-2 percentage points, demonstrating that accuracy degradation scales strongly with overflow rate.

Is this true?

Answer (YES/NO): NO